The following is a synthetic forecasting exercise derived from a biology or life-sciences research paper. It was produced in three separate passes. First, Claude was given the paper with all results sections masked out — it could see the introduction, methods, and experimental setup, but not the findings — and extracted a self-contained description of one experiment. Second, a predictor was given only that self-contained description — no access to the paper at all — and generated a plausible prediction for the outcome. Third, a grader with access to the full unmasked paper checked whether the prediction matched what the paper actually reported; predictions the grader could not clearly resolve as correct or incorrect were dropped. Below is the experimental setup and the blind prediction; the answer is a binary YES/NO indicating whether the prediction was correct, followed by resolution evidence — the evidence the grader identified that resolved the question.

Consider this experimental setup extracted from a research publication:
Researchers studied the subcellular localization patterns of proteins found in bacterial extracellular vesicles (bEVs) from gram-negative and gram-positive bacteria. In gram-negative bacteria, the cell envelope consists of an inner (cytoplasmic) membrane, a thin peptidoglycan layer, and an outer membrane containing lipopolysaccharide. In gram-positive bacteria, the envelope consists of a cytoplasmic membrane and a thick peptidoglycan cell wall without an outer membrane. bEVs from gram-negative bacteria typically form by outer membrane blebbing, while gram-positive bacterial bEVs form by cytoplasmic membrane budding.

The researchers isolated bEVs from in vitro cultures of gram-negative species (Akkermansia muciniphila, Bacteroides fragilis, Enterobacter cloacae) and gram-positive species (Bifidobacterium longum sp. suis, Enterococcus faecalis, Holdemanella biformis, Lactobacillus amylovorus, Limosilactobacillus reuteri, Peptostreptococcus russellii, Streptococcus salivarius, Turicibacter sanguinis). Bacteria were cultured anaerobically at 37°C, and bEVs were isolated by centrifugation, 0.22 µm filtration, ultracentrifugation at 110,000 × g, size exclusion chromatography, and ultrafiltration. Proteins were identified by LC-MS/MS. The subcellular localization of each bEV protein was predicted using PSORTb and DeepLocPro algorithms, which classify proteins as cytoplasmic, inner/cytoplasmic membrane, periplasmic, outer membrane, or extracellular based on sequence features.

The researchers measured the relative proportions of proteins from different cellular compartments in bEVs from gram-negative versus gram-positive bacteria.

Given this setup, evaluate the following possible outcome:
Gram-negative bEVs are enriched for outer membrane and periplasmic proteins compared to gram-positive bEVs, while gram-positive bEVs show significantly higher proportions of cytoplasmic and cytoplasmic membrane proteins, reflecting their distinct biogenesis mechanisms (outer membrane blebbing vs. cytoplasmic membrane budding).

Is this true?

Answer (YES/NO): NO